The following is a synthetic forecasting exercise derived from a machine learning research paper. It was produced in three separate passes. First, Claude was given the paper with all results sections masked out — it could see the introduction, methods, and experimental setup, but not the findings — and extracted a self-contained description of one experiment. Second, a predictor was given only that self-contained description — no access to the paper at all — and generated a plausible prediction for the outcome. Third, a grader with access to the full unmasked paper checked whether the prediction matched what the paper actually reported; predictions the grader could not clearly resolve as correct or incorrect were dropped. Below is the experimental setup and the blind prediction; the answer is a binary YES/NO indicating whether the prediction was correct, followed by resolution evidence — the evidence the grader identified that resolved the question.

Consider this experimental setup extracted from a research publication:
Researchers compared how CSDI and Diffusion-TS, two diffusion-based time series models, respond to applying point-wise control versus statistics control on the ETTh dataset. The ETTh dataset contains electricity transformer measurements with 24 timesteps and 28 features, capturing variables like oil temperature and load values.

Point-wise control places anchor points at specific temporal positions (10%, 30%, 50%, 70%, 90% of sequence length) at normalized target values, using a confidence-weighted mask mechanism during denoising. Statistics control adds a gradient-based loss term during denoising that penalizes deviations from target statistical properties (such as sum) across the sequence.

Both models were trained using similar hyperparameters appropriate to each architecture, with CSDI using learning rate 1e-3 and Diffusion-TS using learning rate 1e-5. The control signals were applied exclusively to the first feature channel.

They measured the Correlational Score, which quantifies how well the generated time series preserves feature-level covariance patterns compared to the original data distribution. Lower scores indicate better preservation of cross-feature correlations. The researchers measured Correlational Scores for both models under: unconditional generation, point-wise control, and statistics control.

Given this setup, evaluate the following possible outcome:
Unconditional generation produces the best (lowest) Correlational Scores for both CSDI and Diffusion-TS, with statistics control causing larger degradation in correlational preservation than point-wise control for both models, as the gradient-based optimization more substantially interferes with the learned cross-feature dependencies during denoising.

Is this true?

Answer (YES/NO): NO